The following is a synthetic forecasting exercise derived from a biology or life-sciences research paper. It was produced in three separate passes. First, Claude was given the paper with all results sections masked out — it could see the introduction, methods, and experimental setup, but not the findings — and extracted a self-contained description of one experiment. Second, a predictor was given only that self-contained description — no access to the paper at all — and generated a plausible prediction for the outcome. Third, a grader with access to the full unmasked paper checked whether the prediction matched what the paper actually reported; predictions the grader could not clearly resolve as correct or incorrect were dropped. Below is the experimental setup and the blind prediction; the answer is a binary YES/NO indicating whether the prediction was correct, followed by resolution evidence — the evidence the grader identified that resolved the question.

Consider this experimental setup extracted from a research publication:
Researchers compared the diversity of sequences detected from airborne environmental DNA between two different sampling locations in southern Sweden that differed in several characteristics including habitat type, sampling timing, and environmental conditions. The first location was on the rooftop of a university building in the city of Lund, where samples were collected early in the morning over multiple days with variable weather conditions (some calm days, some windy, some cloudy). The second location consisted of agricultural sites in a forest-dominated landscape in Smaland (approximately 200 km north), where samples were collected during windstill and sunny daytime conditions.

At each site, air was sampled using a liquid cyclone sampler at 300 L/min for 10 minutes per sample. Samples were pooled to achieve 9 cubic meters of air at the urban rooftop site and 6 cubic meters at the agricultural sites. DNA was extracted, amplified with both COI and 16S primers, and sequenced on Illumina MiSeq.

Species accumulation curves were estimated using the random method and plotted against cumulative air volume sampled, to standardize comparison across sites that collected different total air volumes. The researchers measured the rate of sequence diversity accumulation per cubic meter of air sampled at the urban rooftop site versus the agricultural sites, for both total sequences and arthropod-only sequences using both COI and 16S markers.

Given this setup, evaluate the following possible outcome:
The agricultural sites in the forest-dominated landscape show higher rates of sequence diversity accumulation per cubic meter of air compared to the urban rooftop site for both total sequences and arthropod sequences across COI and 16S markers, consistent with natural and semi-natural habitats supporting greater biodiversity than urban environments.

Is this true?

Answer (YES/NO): NO